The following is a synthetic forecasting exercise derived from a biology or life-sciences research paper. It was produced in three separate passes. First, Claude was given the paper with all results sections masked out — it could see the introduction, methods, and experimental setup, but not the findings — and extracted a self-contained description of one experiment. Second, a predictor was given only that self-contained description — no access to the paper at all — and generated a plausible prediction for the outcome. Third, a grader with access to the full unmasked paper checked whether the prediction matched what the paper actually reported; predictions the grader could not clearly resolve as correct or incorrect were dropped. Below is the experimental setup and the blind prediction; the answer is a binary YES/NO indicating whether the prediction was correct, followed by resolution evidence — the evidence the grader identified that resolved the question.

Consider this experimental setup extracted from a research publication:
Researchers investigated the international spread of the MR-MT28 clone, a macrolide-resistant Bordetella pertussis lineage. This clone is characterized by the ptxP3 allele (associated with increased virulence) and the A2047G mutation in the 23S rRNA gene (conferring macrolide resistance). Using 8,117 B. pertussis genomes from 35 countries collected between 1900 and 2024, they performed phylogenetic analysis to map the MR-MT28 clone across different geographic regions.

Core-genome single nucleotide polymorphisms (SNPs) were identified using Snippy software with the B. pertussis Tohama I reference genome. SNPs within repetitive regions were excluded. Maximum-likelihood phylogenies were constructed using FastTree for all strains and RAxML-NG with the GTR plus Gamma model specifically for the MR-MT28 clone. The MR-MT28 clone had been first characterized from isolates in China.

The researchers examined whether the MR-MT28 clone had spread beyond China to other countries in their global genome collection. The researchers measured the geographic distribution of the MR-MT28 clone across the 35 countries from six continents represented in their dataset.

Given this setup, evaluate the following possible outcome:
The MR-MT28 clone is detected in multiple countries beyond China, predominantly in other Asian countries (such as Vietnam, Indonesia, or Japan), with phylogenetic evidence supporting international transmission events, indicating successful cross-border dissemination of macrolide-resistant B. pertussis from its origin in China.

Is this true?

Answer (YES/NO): NO